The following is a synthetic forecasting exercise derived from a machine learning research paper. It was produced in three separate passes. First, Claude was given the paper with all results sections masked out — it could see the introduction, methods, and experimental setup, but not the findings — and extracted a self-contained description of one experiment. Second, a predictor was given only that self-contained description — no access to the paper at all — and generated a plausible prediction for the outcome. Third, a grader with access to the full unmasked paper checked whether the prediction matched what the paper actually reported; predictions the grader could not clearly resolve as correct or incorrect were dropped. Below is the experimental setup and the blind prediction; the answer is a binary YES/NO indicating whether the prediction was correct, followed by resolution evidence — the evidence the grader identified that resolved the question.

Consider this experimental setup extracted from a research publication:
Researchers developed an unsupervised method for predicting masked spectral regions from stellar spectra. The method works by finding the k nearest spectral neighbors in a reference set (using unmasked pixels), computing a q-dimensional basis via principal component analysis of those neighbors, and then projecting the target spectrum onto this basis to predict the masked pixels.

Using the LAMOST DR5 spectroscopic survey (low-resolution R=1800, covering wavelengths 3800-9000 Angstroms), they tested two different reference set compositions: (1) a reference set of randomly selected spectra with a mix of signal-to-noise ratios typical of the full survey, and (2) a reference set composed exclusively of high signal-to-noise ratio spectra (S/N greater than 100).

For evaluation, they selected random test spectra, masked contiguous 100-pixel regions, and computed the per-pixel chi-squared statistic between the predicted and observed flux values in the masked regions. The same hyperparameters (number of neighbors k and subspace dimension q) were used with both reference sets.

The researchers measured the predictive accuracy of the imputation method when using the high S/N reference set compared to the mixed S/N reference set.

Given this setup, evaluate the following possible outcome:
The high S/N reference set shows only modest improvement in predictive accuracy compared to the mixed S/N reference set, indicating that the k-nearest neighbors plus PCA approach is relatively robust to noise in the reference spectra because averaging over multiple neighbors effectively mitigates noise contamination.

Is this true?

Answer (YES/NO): NO